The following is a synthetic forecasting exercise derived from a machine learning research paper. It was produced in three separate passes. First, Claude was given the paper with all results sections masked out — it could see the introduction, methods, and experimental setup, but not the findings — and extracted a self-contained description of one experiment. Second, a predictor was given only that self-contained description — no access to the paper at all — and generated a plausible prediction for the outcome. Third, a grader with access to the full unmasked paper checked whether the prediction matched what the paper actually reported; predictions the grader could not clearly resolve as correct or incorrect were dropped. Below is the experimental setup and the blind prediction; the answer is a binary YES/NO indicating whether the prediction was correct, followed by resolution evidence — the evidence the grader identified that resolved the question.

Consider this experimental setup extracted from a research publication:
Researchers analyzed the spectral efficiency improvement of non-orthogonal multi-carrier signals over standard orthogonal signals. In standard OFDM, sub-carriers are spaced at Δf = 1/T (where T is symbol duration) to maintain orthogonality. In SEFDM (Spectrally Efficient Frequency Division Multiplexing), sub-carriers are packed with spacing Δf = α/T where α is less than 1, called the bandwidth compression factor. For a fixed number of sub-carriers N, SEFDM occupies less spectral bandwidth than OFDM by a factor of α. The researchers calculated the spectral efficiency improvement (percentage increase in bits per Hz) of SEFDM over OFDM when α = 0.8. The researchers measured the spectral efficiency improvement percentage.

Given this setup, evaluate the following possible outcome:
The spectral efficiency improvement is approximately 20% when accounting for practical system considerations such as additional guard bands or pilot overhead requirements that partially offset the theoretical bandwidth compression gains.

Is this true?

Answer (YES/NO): NO